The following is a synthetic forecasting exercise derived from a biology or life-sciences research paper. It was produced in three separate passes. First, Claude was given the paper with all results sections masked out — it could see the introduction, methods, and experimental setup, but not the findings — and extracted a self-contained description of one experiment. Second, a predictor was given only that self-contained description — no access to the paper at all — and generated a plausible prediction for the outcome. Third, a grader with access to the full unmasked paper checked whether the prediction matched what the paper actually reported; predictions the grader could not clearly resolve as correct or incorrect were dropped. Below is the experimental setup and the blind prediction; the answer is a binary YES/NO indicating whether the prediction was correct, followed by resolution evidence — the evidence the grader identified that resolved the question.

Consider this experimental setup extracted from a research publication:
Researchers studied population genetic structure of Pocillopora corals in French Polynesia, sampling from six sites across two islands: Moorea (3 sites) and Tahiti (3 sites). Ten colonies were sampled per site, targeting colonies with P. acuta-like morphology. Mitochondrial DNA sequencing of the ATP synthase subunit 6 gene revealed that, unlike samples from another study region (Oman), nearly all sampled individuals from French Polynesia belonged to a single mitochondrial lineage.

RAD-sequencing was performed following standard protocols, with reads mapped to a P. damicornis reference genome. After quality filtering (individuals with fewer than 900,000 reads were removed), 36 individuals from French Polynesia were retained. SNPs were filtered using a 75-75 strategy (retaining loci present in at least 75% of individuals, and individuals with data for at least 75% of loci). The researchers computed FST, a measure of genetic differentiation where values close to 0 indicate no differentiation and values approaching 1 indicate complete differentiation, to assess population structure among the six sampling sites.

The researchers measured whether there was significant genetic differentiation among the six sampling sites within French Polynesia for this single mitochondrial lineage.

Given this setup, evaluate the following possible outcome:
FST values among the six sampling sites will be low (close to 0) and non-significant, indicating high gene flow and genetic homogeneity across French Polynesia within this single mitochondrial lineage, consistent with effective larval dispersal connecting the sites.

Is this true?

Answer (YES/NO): YES